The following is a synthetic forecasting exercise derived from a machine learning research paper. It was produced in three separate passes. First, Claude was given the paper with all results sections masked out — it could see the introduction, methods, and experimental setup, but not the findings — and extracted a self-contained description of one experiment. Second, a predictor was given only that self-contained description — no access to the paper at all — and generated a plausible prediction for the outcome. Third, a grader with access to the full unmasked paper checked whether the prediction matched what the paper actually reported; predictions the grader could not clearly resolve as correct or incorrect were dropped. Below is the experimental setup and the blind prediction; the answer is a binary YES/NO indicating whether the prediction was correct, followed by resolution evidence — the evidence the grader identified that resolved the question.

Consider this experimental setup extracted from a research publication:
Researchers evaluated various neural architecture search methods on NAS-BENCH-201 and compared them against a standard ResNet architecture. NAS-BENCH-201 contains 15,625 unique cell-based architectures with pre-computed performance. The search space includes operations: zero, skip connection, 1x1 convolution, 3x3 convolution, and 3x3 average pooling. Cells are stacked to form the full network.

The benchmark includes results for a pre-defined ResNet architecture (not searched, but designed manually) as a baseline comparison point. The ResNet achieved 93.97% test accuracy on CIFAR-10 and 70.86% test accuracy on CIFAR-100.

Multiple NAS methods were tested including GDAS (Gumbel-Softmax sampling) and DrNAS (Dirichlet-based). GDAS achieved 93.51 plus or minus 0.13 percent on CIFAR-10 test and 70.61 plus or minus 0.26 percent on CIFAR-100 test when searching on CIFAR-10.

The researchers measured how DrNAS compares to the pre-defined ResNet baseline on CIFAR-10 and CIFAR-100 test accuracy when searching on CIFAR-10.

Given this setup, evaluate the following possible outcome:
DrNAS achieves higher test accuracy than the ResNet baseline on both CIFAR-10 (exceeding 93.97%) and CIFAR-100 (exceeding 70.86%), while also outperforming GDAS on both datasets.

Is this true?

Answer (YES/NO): NO